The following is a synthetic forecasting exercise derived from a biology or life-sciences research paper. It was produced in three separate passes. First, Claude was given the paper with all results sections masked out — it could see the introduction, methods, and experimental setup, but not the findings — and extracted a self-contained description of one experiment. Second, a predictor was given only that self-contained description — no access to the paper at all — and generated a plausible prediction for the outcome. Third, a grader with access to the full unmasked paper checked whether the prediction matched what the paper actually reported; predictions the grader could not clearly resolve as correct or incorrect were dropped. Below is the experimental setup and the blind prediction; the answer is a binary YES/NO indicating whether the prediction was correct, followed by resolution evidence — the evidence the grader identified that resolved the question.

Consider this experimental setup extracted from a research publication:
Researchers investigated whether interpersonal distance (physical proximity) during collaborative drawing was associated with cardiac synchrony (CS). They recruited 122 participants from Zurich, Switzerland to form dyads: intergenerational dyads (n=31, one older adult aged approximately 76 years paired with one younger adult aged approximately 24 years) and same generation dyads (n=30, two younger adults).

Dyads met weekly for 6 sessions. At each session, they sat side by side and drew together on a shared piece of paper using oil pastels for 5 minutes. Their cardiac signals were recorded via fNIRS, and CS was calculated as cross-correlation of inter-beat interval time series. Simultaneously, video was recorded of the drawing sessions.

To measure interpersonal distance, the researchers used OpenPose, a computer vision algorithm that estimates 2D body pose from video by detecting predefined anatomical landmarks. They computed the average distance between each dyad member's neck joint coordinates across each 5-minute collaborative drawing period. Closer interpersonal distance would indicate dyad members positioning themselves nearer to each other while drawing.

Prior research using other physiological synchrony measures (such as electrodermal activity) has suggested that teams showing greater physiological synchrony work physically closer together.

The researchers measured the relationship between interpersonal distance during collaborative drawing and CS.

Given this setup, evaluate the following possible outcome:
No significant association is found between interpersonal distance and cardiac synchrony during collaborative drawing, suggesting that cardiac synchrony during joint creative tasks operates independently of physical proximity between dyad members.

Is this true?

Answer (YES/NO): YES